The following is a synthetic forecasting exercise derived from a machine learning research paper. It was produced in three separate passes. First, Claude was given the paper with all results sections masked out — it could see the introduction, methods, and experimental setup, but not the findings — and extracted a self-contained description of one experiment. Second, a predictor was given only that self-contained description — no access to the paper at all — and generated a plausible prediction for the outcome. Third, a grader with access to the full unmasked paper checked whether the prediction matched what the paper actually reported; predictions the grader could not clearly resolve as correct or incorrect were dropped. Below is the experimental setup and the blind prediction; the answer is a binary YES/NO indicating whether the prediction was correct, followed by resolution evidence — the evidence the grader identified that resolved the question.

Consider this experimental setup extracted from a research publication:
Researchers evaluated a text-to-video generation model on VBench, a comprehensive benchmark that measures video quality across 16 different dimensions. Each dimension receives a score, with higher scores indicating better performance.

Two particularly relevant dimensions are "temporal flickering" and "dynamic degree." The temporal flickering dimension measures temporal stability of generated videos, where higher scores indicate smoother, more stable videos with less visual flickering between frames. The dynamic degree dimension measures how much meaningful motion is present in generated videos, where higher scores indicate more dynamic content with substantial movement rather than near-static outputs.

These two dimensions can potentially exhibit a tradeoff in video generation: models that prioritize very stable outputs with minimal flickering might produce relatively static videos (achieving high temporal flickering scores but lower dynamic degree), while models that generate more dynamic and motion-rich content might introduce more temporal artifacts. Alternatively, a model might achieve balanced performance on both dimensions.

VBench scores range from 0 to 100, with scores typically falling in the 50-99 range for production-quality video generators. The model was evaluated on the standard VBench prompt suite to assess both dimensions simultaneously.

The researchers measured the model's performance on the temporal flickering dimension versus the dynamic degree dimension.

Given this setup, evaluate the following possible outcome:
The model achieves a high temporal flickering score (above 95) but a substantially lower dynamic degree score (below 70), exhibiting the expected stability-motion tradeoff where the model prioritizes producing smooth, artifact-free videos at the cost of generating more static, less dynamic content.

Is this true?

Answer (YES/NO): NO